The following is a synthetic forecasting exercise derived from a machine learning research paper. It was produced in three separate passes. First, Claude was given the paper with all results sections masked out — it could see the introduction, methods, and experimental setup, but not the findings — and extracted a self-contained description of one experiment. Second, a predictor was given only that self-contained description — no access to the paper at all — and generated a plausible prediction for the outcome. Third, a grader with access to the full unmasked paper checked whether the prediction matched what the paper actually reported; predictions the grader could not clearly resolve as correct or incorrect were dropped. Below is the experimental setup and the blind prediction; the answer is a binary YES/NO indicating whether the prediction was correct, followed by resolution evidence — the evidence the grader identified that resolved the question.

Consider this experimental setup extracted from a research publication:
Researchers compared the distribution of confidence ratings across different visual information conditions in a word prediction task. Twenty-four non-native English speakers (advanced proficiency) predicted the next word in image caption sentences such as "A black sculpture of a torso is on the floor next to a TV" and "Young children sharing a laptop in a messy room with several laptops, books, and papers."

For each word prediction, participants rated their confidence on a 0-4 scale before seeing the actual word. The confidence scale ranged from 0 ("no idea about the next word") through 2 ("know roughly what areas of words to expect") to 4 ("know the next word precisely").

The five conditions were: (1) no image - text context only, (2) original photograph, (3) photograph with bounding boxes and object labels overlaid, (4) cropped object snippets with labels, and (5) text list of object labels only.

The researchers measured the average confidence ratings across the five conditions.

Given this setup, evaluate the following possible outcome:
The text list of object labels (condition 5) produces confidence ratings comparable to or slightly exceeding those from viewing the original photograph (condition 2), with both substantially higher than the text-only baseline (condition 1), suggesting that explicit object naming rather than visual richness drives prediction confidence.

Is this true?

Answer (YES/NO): NO